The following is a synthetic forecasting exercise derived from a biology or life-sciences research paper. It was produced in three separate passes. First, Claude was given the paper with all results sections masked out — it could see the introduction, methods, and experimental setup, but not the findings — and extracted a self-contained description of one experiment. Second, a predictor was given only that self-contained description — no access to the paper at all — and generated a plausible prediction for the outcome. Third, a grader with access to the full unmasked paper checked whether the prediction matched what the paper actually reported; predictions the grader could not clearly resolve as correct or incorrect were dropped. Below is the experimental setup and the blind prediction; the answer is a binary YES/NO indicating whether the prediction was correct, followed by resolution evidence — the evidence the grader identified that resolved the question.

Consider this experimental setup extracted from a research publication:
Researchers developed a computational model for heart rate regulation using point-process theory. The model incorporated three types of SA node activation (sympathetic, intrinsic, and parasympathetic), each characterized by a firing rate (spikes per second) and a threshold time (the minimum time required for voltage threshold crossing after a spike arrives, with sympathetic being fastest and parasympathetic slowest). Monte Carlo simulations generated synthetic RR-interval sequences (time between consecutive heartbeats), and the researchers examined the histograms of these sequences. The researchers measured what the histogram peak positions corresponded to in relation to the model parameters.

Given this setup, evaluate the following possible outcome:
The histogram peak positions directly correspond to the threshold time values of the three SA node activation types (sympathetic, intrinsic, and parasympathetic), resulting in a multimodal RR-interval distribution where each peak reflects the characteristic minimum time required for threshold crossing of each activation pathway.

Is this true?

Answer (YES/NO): YES